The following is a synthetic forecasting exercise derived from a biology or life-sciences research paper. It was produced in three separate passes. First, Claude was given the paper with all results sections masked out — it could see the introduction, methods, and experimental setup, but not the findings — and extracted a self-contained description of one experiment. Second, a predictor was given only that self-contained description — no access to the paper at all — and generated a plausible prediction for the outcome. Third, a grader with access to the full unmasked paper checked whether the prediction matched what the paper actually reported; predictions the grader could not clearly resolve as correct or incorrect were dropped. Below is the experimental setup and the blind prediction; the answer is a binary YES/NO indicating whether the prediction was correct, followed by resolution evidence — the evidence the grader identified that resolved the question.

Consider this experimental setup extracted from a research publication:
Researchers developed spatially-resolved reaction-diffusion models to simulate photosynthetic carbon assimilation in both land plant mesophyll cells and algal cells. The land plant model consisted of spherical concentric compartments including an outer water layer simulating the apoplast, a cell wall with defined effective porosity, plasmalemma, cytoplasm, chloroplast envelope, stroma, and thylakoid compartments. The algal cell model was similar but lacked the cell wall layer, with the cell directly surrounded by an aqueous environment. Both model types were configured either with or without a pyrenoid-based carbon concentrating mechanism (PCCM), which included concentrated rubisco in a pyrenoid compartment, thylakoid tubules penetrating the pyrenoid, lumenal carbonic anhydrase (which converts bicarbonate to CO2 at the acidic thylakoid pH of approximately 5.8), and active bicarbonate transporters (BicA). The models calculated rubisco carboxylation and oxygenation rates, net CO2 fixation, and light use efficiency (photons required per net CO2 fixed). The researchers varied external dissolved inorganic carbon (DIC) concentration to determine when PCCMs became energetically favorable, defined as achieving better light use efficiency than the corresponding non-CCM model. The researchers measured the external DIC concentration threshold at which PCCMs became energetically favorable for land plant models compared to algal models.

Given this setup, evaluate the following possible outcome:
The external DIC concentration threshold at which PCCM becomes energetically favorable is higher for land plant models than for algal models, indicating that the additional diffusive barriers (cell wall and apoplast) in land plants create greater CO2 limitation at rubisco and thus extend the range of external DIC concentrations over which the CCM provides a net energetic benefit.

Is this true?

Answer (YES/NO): YES